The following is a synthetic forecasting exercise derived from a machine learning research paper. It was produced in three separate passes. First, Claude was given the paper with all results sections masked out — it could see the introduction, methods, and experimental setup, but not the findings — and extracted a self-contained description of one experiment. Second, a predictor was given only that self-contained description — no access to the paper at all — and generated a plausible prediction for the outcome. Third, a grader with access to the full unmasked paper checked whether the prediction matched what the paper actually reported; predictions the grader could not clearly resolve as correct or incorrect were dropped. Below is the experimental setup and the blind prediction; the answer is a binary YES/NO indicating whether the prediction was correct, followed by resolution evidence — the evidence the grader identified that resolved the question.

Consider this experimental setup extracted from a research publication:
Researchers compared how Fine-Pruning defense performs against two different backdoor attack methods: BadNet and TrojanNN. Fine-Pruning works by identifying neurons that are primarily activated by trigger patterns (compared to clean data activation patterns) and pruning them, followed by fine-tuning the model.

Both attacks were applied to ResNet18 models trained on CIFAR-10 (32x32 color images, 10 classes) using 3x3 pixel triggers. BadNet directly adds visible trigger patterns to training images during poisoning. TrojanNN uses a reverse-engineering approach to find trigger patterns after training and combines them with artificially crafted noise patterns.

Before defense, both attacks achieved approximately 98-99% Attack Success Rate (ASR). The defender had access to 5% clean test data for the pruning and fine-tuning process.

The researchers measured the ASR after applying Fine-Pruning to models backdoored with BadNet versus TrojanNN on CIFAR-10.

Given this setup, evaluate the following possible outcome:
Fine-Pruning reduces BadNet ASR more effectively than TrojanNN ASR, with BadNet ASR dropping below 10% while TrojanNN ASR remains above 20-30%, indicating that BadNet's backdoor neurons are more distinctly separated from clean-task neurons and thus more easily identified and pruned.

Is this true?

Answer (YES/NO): NO